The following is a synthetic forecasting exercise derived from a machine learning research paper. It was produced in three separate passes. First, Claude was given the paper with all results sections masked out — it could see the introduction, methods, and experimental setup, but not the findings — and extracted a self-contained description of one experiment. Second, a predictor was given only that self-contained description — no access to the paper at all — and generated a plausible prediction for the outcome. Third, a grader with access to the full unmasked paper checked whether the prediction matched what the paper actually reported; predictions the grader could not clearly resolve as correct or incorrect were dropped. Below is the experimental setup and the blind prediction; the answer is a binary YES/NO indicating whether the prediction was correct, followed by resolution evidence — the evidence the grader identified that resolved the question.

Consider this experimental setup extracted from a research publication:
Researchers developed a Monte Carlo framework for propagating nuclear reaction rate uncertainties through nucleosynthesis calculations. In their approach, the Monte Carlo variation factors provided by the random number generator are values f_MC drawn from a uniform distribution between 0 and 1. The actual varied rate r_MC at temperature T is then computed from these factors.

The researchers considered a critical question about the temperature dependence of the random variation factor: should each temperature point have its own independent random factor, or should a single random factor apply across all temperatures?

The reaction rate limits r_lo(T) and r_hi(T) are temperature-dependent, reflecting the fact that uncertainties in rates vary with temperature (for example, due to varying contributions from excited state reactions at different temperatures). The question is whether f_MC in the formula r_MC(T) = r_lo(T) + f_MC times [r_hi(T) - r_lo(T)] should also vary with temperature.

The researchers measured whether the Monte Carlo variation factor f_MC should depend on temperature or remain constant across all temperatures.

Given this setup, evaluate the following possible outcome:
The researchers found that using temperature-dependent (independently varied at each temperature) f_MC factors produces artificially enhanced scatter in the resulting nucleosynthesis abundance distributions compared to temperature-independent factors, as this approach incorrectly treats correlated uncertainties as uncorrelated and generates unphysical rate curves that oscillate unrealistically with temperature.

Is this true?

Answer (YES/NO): NO